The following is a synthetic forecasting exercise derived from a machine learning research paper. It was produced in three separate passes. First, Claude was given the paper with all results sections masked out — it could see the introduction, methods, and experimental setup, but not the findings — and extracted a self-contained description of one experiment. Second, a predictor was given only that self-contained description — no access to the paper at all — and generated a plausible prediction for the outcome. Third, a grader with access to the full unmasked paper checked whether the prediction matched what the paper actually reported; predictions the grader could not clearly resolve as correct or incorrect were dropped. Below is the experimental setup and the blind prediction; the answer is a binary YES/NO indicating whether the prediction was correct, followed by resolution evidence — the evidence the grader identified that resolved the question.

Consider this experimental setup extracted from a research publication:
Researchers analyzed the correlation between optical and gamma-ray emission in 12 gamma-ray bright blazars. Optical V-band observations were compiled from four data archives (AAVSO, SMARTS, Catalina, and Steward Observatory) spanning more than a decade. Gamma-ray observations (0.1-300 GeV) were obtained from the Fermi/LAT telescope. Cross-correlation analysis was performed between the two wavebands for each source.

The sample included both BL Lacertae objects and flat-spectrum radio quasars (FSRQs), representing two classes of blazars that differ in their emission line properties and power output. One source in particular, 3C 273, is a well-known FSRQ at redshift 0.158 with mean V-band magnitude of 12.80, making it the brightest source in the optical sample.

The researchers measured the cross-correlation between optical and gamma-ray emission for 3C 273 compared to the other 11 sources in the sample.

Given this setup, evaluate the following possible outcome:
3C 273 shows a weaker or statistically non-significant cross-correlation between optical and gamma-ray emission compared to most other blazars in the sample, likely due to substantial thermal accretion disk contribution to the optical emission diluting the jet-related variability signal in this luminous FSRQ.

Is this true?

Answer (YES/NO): YES